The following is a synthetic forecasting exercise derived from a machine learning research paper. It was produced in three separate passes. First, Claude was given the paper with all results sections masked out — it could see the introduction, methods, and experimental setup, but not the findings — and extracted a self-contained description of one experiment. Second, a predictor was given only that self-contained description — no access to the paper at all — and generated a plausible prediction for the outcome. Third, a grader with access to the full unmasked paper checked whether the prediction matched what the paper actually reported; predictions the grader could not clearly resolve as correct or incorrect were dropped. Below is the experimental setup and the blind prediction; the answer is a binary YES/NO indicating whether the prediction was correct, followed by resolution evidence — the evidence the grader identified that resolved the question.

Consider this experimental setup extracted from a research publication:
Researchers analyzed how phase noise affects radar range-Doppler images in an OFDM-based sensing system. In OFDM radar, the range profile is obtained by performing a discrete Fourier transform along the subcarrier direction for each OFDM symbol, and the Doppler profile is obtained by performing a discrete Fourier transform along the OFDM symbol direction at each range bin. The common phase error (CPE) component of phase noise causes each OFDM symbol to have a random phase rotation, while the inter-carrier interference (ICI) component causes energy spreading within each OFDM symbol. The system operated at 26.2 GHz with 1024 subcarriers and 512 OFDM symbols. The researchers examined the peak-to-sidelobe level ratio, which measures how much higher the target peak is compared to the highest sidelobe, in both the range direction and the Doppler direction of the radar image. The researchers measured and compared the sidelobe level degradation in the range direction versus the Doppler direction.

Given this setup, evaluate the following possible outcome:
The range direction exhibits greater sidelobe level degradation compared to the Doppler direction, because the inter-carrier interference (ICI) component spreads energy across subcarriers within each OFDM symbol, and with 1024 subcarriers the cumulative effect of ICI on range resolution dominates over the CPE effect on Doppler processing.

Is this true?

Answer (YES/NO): NO